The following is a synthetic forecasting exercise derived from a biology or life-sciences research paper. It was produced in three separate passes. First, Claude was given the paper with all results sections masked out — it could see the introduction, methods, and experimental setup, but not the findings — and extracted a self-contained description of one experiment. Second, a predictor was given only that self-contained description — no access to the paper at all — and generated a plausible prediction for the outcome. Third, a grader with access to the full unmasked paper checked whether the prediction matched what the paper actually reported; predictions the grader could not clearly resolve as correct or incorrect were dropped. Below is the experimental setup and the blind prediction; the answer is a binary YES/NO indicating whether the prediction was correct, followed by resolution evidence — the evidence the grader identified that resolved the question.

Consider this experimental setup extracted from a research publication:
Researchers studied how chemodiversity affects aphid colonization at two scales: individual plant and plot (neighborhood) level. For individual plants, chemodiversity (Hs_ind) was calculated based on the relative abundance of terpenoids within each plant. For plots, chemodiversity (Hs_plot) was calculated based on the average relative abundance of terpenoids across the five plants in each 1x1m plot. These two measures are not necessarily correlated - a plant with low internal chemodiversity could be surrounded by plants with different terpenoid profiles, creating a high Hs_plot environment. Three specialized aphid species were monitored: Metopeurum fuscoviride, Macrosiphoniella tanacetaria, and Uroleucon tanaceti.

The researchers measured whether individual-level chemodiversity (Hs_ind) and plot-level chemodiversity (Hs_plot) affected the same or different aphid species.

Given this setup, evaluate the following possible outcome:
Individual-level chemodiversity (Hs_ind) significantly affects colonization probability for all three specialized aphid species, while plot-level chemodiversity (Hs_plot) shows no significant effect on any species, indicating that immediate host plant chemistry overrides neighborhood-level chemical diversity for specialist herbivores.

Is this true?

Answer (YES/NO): NO